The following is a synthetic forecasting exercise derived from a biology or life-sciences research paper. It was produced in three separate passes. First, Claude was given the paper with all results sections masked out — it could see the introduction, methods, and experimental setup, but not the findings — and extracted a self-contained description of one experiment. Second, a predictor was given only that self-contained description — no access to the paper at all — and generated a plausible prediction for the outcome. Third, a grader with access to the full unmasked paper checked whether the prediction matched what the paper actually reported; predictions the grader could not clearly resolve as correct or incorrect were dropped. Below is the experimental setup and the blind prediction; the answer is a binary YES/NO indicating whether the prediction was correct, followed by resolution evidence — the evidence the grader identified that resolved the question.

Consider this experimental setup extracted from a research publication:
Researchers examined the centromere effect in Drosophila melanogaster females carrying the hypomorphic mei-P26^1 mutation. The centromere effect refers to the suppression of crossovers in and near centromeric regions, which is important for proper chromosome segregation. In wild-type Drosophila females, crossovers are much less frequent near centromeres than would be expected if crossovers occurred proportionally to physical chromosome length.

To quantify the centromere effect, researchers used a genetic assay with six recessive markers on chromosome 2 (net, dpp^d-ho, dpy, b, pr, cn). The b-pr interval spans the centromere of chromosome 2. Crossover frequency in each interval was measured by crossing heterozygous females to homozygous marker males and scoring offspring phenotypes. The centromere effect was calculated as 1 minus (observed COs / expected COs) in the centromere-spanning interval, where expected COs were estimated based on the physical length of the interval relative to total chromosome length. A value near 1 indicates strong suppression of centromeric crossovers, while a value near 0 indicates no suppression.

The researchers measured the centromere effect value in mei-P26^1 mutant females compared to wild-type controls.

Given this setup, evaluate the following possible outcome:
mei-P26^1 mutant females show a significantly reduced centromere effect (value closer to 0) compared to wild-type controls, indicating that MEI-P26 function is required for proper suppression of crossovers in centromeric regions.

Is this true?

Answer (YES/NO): NO